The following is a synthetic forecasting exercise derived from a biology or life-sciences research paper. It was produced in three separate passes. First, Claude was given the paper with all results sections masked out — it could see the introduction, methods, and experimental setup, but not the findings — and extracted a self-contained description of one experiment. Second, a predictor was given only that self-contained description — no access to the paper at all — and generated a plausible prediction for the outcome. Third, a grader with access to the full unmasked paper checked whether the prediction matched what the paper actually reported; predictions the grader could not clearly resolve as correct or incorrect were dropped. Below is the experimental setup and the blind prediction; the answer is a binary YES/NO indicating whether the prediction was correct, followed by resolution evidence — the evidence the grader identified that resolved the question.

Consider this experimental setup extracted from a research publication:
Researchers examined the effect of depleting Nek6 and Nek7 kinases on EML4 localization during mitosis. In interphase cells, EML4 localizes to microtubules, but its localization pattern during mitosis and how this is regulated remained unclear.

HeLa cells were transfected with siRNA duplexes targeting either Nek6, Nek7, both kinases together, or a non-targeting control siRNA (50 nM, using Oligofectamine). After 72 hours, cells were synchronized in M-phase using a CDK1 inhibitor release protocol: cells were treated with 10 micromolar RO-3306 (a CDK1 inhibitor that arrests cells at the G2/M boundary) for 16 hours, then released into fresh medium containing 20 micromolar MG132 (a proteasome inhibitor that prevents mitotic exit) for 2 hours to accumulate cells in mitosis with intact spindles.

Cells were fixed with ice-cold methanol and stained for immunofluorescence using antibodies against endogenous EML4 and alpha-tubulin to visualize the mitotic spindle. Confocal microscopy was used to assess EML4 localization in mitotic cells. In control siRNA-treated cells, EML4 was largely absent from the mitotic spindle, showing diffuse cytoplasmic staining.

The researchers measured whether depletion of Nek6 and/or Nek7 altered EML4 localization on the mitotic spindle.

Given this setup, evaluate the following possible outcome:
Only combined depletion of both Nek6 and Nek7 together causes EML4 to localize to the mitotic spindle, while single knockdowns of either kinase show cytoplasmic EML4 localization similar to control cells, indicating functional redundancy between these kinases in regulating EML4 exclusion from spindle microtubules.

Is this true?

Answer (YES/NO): NO